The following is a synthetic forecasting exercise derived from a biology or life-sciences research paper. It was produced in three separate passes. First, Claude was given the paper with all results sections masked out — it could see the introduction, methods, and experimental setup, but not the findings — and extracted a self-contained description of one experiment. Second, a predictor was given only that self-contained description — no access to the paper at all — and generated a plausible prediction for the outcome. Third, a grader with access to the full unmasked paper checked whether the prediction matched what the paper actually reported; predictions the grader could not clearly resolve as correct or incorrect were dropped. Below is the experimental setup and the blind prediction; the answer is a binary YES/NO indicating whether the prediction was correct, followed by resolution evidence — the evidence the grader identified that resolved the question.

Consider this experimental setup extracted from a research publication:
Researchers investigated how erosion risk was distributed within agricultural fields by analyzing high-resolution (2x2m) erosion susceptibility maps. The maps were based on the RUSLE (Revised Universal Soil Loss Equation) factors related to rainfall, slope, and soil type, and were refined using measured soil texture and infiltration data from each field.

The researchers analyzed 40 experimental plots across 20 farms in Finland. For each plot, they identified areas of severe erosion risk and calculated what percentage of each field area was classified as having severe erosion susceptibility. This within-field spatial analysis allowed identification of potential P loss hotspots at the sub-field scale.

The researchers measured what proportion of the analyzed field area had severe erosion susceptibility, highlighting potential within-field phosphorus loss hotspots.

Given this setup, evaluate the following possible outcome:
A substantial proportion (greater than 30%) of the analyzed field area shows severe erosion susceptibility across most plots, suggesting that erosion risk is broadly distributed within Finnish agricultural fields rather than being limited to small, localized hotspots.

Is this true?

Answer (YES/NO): NO